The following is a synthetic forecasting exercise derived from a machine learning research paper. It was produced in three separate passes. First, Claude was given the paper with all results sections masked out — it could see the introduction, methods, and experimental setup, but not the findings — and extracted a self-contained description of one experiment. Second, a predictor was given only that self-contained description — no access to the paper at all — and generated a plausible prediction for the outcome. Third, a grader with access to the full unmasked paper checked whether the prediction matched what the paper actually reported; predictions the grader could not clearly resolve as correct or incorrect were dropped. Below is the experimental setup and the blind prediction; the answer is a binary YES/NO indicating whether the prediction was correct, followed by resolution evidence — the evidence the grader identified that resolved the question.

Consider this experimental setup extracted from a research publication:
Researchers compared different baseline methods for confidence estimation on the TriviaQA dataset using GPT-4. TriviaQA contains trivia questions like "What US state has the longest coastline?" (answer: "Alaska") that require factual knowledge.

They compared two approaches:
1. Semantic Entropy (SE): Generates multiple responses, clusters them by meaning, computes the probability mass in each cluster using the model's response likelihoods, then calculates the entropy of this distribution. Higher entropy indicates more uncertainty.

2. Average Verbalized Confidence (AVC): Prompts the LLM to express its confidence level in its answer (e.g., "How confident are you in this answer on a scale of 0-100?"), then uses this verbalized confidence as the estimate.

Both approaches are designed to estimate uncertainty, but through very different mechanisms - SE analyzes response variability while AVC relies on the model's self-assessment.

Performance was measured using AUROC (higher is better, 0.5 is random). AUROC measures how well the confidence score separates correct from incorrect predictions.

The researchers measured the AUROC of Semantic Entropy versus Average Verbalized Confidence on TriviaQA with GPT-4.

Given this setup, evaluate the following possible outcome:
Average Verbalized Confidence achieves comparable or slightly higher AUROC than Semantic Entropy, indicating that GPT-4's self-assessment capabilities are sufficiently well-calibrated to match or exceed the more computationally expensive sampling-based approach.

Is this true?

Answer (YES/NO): YES